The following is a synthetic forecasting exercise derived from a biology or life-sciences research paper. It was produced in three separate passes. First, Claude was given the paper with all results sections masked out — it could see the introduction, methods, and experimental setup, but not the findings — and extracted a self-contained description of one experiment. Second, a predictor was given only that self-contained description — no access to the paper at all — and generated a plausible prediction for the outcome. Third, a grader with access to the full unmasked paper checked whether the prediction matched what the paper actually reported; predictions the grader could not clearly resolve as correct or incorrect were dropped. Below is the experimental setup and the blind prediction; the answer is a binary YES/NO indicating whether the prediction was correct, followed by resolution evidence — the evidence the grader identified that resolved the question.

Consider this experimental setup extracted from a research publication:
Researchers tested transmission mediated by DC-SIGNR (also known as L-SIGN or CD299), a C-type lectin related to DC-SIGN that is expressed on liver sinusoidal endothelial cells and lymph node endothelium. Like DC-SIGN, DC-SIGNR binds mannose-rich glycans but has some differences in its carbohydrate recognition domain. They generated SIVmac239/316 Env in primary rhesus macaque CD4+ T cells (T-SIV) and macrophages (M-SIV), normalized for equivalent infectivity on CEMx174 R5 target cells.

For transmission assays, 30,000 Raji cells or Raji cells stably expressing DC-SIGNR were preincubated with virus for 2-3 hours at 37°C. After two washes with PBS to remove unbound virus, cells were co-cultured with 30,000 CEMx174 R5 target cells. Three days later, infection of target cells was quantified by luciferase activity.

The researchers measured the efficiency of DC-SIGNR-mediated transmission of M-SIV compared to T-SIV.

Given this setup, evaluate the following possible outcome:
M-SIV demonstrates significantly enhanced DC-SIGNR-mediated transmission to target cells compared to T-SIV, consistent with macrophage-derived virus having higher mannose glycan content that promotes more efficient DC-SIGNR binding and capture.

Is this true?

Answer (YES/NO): NO